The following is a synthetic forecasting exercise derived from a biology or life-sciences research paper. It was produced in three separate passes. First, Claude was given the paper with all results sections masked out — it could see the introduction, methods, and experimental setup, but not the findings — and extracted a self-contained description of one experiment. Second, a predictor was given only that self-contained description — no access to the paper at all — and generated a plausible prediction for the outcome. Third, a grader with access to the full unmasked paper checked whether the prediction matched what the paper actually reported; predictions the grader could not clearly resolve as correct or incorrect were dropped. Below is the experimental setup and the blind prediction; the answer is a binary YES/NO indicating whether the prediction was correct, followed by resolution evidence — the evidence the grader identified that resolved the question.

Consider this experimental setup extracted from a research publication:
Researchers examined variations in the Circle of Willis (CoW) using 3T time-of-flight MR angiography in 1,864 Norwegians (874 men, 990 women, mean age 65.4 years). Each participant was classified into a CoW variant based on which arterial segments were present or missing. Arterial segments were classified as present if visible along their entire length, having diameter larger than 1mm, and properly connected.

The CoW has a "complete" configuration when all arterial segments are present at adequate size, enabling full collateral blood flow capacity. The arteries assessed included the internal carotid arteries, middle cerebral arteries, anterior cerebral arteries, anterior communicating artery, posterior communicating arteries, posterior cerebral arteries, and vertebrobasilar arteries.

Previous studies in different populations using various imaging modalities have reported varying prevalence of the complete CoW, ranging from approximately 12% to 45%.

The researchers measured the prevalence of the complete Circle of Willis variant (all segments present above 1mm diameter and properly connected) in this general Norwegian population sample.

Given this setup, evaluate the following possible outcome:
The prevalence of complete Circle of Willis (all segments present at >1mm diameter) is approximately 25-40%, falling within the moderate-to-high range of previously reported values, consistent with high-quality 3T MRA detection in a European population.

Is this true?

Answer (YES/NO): NO